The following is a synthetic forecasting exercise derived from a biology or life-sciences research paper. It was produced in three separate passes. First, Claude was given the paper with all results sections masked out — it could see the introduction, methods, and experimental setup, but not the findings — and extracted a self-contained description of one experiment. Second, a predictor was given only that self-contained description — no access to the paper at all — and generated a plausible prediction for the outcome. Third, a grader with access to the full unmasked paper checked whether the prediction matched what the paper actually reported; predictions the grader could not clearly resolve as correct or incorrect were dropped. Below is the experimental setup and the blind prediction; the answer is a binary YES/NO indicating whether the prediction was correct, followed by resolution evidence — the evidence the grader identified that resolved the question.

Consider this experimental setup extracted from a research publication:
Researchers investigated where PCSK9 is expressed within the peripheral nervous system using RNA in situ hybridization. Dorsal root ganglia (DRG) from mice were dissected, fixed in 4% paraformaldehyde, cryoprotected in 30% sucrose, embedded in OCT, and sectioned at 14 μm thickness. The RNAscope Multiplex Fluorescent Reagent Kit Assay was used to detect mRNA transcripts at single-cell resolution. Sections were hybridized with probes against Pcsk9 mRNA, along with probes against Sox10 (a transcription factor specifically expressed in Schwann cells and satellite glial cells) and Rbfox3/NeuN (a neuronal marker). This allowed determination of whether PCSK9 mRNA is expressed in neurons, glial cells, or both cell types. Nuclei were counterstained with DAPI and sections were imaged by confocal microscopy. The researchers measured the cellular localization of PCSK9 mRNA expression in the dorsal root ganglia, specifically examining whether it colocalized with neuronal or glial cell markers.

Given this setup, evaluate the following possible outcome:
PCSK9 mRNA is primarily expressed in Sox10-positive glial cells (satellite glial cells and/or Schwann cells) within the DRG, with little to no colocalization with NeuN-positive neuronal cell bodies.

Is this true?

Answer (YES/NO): NO